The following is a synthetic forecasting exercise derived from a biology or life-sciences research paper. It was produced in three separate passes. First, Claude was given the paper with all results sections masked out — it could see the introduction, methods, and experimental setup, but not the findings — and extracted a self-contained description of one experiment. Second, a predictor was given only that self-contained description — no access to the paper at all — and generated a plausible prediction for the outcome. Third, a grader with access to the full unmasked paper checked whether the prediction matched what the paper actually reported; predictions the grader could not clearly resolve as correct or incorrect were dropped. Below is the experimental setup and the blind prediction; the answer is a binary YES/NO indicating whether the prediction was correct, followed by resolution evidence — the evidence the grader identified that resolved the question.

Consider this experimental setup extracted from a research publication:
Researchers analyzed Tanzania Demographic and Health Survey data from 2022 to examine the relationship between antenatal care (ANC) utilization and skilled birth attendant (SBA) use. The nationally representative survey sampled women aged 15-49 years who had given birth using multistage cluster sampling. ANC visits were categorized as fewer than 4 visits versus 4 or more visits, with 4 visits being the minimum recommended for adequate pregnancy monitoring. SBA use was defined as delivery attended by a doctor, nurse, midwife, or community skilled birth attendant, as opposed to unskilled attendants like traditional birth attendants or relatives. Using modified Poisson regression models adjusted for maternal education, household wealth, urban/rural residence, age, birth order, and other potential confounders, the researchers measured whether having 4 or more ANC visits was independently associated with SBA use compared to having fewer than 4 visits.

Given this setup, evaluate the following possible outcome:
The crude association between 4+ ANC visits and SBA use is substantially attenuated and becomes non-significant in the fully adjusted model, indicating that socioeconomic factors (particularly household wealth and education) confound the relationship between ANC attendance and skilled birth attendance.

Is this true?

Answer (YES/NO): NO